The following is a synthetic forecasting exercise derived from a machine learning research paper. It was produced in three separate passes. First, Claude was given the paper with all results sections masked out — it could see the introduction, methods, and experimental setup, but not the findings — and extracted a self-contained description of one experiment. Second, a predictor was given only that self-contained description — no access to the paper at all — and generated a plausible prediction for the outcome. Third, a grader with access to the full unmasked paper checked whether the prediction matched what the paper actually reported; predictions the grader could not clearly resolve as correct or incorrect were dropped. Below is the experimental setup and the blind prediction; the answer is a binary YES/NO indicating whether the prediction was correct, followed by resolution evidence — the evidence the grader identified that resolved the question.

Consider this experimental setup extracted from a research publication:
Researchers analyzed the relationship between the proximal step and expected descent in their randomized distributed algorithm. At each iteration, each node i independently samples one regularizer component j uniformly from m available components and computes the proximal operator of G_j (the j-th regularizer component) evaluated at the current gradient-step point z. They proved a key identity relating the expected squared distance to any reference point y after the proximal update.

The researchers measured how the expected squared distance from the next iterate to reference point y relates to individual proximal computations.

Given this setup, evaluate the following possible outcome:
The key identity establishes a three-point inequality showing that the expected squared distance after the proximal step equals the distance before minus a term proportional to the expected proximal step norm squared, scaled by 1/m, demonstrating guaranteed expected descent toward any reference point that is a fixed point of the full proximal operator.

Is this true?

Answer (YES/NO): NO